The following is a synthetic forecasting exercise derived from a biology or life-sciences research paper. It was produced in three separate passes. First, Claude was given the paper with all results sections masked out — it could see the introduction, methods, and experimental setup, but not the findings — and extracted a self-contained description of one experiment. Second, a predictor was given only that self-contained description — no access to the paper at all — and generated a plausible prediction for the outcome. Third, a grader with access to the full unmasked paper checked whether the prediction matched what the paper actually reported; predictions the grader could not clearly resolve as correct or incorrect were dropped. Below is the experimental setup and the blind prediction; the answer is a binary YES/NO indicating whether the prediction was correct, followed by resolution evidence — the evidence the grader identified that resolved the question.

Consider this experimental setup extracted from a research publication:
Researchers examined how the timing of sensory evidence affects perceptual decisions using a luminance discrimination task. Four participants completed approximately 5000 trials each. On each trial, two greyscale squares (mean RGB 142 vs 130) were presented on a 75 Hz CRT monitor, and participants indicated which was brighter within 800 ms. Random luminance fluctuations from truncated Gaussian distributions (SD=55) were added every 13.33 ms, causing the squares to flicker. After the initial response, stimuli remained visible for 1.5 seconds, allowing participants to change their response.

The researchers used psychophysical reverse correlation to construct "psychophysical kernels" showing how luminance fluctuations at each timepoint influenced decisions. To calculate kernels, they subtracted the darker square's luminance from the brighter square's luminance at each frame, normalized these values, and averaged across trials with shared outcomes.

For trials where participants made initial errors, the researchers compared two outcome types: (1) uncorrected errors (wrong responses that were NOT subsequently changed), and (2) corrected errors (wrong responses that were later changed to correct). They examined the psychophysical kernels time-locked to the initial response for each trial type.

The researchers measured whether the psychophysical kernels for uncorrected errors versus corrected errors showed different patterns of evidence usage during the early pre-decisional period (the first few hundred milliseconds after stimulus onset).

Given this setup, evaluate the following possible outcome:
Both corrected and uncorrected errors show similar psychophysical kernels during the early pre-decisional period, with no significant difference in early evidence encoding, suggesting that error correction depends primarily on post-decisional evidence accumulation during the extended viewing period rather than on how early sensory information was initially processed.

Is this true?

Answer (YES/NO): NO